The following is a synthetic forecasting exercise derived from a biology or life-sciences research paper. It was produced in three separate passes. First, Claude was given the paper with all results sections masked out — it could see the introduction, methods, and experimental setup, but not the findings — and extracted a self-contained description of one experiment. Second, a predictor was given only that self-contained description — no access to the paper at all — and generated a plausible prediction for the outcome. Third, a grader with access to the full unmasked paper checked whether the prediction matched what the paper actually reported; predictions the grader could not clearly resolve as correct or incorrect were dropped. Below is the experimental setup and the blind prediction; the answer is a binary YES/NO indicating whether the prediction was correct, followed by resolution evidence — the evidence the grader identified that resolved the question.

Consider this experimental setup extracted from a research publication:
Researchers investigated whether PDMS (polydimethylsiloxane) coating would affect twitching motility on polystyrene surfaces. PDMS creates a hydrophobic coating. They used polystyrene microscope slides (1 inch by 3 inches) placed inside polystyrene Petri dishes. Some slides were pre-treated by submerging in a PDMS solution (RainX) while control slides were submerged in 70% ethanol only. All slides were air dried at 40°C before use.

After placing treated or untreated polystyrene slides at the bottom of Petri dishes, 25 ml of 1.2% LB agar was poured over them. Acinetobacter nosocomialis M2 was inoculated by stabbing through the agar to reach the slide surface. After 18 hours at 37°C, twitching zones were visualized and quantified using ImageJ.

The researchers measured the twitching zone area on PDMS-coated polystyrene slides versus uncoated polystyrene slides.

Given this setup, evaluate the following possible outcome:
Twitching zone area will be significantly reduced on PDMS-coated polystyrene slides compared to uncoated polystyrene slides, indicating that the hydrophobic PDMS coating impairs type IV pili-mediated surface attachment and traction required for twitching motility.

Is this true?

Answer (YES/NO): NO